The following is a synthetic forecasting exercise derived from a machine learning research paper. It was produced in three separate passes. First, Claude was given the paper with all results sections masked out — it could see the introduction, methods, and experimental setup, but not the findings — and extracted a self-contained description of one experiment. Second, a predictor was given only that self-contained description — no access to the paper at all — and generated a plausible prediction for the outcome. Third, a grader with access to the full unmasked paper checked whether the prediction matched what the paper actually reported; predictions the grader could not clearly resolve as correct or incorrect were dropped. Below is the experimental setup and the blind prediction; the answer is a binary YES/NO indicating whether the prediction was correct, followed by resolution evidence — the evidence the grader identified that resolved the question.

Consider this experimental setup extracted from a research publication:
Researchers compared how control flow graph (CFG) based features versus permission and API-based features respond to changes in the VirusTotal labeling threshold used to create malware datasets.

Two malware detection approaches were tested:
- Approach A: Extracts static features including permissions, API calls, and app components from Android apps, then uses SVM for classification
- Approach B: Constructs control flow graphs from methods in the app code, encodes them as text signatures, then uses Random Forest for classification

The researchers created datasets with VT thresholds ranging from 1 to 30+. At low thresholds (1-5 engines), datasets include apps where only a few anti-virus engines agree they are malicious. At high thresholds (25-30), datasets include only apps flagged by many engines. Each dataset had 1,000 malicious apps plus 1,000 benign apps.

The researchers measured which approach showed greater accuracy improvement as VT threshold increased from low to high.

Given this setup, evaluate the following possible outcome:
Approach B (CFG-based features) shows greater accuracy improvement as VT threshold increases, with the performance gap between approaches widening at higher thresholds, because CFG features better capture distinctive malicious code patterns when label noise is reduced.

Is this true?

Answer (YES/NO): NO